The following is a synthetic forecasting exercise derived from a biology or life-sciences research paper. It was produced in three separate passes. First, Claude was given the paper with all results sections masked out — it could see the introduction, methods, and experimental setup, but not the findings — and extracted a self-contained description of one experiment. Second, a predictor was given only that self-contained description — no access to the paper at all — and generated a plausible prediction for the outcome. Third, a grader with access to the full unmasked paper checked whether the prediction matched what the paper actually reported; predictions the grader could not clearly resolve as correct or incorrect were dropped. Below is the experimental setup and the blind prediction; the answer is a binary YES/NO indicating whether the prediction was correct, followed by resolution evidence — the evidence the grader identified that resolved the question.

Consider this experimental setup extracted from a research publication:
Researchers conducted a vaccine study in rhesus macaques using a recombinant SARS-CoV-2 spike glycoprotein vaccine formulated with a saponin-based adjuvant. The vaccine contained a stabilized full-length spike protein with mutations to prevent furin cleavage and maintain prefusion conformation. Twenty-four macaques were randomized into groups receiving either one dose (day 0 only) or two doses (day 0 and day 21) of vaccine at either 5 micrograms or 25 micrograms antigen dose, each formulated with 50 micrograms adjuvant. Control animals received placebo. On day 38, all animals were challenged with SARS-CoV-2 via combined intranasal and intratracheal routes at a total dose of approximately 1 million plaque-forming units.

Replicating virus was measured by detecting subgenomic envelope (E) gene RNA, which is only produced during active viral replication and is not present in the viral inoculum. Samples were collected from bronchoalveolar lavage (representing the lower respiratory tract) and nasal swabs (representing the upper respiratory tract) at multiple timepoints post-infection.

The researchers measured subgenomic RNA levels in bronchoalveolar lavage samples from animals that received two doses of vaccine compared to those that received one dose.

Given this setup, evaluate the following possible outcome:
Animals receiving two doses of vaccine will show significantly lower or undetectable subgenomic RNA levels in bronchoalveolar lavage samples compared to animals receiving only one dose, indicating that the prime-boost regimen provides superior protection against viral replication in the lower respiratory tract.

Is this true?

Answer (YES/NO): YES